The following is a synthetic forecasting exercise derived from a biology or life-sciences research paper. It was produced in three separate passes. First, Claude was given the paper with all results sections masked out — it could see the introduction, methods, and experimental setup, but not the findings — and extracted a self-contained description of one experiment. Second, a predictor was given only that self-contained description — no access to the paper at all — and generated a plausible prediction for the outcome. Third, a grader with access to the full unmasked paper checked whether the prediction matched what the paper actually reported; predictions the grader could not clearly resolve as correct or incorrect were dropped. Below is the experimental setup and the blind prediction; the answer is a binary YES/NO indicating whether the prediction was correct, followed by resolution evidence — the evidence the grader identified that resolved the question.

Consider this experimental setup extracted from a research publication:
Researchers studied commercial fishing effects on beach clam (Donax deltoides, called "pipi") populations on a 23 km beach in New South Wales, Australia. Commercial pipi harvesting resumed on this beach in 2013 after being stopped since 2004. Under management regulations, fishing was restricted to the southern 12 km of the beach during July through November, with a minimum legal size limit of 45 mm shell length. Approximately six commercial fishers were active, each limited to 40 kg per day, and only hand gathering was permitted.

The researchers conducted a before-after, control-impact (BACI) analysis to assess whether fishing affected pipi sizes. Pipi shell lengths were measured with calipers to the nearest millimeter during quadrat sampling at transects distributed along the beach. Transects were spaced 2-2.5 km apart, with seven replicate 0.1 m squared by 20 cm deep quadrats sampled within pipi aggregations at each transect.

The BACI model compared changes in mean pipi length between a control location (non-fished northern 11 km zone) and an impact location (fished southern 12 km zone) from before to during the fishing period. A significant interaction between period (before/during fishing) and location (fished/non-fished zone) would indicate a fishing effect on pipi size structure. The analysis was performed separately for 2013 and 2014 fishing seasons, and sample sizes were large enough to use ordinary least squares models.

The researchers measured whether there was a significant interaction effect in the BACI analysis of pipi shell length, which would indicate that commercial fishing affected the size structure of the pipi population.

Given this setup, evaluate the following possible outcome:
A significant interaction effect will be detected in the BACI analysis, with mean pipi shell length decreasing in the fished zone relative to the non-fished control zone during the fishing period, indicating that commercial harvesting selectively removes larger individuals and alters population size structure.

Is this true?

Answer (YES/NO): NO